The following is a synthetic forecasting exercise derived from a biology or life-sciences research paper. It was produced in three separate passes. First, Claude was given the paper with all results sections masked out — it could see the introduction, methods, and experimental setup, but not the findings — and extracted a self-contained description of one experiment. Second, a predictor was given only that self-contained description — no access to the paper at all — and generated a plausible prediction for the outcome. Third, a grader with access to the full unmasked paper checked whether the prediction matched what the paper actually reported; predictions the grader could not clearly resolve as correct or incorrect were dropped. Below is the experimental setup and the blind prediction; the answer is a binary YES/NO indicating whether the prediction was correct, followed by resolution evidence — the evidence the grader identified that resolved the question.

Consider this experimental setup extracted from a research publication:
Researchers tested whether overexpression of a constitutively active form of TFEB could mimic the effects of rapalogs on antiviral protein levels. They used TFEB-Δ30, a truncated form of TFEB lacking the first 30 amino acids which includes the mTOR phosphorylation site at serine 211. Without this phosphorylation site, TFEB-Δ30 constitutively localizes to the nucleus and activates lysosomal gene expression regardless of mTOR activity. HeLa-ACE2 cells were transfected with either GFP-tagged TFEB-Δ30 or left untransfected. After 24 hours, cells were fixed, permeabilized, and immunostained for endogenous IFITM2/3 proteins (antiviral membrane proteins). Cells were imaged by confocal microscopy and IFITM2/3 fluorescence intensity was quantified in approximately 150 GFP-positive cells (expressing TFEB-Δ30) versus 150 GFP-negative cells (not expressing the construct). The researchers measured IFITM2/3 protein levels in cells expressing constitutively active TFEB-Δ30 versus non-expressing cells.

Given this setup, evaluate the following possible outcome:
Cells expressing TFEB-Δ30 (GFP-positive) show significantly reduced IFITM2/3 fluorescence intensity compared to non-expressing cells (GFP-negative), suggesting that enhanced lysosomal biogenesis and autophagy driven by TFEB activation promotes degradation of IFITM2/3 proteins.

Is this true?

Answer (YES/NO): YES